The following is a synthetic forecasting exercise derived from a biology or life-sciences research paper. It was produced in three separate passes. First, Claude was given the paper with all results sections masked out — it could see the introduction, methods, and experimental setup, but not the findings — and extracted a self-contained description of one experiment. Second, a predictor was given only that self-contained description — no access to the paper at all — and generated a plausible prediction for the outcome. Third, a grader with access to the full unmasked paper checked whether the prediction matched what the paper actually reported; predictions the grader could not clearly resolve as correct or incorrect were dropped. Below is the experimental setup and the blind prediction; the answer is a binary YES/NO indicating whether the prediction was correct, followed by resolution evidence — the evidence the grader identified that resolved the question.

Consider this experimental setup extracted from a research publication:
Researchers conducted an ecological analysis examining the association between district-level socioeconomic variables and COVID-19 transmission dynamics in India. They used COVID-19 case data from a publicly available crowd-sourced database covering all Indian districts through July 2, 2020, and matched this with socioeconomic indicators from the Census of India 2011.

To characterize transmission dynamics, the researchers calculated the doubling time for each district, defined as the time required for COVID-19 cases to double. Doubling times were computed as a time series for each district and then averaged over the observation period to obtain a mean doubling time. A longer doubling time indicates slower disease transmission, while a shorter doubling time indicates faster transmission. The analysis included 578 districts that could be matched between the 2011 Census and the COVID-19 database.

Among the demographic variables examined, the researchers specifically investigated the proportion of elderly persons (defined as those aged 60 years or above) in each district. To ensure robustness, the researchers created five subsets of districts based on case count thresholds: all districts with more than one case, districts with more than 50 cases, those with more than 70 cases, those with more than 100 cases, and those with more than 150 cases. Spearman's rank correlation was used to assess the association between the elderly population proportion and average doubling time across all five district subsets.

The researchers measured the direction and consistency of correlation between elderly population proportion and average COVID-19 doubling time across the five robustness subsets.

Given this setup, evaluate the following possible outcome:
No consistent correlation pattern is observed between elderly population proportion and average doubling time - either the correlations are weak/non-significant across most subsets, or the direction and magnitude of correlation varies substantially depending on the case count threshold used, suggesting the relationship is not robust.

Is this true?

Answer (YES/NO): NO